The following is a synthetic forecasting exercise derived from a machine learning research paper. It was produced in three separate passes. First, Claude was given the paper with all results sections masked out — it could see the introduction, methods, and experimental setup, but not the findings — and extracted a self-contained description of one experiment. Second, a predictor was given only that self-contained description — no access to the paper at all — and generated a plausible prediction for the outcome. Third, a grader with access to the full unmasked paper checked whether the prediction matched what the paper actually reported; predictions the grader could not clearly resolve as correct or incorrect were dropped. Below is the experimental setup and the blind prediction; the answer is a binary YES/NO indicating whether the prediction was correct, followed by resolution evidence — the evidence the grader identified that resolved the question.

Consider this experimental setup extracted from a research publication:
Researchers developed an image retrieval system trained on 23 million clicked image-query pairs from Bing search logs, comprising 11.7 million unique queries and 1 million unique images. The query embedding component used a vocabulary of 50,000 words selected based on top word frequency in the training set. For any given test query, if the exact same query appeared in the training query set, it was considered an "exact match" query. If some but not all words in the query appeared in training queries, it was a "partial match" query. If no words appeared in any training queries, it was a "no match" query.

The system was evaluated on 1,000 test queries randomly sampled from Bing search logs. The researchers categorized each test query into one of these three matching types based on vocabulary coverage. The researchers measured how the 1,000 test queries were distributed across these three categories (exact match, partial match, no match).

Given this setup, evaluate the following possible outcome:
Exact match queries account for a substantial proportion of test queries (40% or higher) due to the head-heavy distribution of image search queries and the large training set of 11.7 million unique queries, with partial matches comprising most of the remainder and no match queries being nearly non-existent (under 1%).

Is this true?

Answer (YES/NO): NO